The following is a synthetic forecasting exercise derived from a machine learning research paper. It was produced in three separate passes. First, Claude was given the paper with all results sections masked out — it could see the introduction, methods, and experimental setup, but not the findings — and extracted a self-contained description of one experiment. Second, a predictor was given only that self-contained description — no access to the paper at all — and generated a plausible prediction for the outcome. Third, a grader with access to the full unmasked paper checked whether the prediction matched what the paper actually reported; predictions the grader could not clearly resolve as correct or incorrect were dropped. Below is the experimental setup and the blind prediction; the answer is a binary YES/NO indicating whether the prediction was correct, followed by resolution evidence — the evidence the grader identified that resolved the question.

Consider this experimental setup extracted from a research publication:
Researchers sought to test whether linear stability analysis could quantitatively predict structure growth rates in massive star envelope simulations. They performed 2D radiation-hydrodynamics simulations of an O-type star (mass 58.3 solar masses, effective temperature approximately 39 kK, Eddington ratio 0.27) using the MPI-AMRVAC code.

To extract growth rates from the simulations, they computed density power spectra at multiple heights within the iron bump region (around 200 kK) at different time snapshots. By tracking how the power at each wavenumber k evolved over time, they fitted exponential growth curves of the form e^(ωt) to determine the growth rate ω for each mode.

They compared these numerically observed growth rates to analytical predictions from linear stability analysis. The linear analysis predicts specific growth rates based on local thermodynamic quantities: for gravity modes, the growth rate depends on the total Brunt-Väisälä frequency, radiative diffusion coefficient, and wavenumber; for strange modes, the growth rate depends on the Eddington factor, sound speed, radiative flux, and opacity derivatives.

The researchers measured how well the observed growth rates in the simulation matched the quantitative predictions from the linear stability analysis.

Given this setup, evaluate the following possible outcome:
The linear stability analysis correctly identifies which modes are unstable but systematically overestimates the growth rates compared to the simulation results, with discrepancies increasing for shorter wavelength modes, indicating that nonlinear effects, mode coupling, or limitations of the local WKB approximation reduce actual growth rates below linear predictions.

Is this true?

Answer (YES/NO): NO